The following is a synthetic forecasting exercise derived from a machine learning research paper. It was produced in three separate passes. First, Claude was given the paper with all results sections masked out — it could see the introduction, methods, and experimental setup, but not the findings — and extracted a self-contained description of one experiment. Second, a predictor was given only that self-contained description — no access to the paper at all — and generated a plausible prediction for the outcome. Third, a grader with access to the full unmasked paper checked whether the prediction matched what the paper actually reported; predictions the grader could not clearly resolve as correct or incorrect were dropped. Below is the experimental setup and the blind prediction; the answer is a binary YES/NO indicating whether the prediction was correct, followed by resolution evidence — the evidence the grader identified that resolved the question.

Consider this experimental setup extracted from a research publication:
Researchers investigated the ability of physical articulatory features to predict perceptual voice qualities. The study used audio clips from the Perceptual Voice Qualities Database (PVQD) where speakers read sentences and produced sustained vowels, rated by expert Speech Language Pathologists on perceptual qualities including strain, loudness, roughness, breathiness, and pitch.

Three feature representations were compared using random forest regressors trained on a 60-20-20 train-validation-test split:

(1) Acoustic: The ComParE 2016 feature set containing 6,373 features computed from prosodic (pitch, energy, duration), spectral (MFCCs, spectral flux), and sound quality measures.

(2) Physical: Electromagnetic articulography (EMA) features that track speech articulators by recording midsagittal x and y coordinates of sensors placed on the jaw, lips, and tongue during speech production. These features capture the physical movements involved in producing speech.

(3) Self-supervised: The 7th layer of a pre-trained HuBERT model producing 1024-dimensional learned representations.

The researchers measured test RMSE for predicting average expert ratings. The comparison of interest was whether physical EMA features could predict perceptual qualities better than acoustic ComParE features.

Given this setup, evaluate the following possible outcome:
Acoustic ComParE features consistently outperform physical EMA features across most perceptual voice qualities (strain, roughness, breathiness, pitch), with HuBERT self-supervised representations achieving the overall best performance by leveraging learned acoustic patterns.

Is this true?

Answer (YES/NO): NO